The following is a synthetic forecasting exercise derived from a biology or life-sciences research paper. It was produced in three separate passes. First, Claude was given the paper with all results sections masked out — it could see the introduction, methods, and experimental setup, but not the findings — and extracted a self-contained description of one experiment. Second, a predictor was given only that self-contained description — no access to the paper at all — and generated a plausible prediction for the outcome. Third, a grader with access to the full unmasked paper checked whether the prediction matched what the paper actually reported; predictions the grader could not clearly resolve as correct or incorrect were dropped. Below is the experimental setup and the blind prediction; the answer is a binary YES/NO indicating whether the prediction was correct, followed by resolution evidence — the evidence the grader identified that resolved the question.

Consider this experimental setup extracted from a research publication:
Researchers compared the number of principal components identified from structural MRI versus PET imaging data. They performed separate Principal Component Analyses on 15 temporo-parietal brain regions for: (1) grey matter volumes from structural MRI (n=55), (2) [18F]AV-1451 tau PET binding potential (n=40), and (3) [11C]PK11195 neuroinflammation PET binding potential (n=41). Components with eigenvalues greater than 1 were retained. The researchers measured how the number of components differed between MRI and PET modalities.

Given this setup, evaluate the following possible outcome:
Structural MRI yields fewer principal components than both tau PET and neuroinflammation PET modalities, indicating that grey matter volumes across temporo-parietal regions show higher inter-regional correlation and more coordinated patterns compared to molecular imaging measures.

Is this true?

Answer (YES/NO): YES